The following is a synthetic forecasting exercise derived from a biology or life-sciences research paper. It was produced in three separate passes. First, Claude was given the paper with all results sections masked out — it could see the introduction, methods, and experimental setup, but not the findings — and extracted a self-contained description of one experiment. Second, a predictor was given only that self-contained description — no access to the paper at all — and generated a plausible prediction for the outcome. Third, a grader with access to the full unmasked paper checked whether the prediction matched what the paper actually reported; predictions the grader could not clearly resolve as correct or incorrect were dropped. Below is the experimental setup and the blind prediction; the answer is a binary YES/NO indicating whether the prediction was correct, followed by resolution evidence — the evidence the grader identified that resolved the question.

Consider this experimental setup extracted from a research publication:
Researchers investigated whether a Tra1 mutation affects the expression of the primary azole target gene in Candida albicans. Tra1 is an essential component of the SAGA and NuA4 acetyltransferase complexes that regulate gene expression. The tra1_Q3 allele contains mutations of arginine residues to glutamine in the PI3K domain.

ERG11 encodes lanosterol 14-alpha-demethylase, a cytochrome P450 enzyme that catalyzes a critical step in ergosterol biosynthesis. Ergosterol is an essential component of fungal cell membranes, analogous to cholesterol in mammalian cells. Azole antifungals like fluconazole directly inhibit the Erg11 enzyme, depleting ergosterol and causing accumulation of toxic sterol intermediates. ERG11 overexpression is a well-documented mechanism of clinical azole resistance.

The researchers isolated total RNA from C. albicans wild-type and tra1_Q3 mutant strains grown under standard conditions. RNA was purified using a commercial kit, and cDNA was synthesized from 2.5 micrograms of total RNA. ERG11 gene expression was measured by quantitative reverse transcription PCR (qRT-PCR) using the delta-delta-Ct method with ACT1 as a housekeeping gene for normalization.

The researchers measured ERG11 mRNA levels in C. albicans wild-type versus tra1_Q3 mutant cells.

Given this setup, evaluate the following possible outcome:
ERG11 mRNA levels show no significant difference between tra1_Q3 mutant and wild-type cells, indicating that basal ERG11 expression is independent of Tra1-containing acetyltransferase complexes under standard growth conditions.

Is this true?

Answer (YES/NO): NO